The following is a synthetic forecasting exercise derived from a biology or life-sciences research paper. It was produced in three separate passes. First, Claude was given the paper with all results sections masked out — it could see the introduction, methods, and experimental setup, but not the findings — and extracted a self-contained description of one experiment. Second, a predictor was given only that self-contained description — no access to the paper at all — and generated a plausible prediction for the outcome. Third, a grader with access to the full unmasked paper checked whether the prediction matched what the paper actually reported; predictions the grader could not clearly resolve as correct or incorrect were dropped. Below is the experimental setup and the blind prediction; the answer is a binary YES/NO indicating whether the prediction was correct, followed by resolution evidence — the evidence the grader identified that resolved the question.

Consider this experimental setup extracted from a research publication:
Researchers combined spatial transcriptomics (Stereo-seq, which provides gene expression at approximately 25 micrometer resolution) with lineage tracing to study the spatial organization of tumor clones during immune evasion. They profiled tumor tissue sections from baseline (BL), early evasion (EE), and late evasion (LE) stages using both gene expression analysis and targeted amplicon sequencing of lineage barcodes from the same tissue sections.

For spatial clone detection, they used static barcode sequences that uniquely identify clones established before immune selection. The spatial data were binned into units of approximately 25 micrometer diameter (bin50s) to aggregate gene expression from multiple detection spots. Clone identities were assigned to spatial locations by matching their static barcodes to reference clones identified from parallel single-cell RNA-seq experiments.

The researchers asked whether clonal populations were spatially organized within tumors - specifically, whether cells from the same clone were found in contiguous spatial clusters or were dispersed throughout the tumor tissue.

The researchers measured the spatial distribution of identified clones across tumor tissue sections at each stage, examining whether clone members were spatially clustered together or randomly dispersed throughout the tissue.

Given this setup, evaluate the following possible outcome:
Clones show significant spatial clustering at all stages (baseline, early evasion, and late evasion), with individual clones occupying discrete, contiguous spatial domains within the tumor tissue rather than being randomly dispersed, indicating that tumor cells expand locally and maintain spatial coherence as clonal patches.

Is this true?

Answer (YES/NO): NO